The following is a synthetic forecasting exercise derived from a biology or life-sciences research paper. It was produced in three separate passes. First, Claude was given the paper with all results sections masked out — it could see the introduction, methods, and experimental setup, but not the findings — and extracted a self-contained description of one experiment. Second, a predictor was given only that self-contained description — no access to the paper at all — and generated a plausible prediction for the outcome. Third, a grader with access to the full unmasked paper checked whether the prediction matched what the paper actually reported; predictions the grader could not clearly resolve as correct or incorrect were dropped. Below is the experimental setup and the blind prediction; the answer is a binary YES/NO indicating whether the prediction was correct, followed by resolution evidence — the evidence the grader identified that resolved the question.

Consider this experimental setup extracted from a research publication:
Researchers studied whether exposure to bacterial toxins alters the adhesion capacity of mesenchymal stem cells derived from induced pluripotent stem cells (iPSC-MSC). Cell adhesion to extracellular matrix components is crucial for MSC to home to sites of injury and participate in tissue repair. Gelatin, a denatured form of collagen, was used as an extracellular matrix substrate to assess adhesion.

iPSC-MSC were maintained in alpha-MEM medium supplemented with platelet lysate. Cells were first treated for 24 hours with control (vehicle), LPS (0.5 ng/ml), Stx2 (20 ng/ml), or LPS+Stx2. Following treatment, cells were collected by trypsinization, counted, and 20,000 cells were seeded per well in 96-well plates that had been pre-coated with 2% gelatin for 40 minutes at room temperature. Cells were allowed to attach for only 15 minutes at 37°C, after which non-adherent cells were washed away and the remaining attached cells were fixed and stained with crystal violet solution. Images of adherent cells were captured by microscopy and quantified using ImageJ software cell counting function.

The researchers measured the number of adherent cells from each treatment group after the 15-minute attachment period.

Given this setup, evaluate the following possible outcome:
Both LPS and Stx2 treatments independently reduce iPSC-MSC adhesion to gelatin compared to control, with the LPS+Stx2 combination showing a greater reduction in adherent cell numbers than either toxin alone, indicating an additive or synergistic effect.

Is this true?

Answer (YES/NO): NO